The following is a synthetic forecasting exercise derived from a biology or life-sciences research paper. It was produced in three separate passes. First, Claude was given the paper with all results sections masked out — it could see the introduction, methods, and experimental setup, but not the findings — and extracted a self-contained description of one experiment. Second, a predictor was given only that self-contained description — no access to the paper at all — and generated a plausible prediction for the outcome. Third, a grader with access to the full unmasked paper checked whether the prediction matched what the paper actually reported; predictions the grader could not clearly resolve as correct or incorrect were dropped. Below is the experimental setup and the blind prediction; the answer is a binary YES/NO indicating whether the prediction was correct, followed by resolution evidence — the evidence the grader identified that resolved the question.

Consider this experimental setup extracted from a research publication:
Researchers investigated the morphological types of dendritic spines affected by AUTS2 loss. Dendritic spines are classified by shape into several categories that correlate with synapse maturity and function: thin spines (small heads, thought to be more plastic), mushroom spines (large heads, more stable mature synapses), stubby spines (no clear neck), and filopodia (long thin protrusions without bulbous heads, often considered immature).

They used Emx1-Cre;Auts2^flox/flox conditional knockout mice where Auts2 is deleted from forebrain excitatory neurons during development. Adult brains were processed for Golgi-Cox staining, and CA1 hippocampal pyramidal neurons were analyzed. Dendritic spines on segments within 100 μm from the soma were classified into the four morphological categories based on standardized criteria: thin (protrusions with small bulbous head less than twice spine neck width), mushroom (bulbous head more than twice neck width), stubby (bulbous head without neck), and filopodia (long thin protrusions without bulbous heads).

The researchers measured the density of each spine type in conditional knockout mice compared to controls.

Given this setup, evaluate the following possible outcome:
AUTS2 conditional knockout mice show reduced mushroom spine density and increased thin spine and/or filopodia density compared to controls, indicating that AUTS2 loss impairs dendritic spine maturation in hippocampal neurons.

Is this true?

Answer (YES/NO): NO